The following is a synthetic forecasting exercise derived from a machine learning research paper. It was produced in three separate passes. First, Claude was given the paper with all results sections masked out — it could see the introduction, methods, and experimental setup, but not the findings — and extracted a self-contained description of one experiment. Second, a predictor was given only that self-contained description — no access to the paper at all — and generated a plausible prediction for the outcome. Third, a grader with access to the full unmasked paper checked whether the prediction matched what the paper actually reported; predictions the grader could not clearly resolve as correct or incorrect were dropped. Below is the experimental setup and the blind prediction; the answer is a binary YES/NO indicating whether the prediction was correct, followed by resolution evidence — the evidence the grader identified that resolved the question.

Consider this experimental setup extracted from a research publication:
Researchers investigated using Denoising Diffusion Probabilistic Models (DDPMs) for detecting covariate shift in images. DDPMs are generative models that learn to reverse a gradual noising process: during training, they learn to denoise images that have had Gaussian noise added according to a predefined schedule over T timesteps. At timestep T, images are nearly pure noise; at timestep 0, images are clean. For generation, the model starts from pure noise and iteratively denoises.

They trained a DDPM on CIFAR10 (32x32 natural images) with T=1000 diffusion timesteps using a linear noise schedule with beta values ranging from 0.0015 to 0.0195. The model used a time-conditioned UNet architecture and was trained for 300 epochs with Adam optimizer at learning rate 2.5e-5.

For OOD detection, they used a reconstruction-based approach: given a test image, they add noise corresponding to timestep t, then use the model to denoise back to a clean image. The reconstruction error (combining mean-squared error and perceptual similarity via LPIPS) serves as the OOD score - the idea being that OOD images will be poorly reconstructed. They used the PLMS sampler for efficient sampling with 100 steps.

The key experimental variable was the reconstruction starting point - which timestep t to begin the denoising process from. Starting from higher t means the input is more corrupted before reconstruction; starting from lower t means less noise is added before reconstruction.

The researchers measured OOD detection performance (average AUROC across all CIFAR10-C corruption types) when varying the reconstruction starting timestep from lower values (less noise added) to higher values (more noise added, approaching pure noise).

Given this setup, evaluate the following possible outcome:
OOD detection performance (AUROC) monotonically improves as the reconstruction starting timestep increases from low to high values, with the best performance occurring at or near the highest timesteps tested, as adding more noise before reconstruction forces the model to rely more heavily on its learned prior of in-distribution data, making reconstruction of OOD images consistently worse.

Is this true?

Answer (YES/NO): NO